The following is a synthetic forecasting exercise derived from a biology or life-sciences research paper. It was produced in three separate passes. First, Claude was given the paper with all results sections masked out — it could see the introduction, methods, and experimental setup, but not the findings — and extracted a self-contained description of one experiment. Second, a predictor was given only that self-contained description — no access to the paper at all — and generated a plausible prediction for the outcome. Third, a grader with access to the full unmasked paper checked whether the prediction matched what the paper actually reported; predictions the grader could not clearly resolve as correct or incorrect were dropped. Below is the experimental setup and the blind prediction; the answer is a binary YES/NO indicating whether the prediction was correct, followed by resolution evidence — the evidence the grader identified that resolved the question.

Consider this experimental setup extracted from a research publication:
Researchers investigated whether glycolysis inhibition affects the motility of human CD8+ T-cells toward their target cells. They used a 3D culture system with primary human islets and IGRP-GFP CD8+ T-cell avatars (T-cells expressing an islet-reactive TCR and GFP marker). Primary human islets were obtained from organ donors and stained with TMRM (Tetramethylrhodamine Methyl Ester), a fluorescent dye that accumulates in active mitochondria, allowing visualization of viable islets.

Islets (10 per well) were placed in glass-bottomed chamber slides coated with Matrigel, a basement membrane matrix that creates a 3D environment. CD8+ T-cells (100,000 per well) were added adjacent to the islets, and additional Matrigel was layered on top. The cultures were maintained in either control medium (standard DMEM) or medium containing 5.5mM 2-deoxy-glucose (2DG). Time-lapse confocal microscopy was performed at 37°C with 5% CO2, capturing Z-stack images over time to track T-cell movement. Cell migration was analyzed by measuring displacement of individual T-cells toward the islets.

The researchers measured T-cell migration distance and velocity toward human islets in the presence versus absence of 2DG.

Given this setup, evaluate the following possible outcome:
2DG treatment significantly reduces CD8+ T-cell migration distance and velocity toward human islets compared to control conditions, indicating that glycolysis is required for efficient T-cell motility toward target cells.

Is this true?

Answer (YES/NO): NO